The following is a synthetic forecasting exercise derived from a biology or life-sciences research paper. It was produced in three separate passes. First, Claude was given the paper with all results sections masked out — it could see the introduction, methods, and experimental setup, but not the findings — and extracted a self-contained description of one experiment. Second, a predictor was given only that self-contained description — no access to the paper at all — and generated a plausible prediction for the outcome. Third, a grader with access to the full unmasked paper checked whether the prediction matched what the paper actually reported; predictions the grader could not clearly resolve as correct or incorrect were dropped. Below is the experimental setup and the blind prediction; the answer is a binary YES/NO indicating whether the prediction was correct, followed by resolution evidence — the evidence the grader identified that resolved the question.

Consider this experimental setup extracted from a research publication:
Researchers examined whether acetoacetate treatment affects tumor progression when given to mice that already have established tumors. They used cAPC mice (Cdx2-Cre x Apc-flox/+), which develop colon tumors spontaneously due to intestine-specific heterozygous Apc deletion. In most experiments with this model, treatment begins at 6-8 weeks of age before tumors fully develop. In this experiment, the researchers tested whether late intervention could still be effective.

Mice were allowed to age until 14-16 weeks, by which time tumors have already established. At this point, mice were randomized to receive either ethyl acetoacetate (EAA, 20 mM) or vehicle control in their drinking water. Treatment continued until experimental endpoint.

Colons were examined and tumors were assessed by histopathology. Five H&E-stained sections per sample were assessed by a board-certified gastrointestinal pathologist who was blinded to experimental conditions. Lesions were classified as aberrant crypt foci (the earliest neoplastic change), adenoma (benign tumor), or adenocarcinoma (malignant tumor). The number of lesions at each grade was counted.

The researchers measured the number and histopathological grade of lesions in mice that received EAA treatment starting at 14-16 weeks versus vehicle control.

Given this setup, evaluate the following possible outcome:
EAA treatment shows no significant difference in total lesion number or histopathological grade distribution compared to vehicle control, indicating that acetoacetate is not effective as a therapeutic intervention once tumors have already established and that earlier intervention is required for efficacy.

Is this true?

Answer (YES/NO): NO